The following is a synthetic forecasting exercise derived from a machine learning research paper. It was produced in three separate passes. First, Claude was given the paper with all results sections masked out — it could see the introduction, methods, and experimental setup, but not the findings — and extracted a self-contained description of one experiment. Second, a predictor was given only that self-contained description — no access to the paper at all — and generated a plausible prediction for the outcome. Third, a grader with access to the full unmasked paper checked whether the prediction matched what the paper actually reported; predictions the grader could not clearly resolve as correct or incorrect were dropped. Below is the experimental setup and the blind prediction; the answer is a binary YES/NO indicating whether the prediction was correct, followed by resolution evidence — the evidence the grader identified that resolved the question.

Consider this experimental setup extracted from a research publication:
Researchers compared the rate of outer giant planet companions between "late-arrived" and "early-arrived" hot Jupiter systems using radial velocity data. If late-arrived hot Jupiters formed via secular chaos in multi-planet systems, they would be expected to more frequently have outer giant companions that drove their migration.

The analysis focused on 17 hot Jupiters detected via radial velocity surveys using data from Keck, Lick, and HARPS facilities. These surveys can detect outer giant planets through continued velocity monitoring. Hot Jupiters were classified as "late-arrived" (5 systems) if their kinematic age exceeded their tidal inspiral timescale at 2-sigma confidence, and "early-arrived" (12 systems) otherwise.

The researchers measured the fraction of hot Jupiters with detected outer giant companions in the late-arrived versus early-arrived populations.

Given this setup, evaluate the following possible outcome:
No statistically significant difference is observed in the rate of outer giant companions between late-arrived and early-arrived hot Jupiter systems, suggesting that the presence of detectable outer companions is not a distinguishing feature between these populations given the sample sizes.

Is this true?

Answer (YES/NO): NO